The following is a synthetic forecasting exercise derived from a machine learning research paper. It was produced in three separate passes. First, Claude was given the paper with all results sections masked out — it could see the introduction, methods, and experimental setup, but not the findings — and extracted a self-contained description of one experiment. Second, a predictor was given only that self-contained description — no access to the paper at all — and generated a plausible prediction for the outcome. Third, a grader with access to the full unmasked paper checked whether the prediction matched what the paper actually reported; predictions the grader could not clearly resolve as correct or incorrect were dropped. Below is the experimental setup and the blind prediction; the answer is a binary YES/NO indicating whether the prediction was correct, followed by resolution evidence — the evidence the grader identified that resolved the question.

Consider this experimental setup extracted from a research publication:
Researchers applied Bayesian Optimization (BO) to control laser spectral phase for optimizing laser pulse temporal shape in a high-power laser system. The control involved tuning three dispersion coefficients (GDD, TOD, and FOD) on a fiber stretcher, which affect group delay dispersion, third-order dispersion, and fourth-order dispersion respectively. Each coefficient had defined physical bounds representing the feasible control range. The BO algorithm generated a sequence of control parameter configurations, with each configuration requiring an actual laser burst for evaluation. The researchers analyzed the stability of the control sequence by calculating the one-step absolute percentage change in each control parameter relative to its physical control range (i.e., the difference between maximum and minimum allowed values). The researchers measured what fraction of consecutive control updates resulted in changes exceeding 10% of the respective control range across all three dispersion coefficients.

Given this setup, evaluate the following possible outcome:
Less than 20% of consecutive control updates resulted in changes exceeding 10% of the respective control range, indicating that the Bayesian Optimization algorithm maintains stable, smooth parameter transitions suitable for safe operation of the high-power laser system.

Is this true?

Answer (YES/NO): NO